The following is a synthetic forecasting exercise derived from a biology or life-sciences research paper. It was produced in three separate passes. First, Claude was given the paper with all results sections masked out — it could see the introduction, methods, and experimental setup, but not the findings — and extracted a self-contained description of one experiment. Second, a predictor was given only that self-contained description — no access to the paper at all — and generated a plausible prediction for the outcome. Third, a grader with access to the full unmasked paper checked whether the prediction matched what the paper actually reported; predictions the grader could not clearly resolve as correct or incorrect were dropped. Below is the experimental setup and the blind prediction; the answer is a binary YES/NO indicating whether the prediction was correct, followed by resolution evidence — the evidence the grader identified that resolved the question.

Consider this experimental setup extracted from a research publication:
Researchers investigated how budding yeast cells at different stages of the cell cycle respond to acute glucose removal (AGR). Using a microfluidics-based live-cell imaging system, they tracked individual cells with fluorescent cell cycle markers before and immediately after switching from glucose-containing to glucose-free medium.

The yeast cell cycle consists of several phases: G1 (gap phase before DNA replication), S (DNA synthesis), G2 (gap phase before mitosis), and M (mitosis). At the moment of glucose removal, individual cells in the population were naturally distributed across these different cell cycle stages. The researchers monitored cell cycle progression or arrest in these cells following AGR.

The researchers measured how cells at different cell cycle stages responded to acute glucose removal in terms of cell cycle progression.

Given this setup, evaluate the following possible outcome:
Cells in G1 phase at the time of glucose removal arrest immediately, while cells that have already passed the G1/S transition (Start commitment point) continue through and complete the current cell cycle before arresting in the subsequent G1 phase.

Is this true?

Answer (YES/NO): NO